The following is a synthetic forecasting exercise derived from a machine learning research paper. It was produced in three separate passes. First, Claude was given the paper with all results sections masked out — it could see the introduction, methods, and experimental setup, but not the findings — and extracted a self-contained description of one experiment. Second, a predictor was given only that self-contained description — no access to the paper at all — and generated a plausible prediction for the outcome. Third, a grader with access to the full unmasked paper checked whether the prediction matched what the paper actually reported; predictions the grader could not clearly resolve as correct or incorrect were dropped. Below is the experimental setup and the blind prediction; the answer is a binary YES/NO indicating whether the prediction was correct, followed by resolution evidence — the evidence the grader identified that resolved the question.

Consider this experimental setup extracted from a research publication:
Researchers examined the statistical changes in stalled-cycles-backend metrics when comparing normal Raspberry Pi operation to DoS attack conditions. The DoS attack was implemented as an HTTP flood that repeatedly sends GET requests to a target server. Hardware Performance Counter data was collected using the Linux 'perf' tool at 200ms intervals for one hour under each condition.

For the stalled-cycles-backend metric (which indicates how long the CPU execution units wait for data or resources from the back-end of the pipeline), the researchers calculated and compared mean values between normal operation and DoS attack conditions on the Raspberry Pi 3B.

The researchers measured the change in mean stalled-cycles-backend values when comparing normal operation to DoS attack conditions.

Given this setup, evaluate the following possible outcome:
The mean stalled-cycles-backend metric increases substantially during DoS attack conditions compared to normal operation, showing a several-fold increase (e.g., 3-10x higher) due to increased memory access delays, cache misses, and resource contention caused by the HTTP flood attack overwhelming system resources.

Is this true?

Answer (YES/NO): NO